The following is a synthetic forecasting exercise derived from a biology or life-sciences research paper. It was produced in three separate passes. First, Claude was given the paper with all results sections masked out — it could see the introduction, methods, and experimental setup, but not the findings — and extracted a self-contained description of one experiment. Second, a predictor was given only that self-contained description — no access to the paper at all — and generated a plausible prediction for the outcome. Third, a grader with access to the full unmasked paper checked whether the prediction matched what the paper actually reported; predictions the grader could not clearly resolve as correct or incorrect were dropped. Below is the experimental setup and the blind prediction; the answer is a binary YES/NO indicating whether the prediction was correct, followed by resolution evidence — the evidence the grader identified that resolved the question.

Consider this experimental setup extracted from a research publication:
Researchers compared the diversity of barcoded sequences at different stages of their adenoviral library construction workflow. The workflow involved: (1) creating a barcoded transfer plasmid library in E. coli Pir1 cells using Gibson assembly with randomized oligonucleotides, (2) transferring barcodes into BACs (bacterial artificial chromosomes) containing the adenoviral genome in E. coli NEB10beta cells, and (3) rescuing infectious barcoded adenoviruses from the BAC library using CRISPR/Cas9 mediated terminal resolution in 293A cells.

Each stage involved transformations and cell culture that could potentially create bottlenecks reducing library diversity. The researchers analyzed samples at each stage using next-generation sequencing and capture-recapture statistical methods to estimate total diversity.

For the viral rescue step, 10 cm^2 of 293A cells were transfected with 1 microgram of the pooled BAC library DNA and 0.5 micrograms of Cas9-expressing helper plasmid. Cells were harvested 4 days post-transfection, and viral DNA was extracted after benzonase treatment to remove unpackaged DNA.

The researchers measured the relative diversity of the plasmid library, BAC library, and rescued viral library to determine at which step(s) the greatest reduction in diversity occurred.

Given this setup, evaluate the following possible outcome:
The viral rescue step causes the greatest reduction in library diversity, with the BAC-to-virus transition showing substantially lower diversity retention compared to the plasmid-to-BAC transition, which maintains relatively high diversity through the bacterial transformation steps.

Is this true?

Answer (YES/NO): YES